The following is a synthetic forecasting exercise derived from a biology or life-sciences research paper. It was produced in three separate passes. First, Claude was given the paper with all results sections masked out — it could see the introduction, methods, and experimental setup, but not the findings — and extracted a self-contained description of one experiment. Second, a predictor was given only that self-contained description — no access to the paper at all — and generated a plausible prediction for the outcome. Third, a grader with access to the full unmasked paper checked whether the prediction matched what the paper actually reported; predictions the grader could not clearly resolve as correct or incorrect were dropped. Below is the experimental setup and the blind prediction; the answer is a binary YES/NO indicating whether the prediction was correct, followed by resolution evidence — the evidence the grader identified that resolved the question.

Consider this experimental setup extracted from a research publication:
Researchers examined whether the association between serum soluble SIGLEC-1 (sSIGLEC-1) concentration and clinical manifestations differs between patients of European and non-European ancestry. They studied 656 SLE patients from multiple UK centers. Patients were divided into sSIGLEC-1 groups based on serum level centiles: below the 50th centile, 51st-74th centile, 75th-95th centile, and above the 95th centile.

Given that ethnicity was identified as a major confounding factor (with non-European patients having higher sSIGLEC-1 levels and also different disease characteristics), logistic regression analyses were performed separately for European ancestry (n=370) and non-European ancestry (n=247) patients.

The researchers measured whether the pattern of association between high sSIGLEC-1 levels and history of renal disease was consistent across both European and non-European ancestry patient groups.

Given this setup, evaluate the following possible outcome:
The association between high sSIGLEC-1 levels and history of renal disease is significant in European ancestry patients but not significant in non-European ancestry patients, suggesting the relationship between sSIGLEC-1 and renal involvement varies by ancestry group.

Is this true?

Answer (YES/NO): YES